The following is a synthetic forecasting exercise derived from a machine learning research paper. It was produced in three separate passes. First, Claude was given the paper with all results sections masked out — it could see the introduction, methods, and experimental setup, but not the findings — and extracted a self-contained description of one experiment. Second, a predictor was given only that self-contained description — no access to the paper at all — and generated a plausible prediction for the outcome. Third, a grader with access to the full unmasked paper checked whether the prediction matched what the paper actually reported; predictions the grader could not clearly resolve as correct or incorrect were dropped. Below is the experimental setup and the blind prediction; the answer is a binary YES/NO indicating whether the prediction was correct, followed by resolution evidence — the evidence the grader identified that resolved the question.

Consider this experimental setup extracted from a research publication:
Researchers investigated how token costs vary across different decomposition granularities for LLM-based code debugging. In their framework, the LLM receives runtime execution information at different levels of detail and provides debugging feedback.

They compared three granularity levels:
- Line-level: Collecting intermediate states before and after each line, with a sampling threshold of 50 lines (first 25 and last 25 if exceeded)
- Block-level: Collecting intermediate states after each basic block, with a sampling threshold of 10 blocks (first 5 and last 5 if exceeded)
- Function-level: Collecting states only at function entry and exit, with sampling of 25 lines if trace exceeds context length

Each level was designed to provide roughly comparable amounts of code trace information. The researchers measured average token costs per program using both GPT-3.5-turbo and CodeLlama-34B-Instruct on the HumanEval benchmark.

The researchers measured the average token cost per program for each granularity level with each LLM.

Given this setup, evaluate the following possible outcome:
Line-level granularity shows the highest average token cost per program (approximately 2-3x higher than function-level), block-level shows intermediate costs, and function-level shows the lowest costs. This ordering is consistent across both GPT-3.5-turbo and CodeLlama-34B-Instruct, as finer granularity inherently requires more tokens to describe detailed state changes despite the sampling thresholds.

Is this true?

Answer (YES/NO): NO